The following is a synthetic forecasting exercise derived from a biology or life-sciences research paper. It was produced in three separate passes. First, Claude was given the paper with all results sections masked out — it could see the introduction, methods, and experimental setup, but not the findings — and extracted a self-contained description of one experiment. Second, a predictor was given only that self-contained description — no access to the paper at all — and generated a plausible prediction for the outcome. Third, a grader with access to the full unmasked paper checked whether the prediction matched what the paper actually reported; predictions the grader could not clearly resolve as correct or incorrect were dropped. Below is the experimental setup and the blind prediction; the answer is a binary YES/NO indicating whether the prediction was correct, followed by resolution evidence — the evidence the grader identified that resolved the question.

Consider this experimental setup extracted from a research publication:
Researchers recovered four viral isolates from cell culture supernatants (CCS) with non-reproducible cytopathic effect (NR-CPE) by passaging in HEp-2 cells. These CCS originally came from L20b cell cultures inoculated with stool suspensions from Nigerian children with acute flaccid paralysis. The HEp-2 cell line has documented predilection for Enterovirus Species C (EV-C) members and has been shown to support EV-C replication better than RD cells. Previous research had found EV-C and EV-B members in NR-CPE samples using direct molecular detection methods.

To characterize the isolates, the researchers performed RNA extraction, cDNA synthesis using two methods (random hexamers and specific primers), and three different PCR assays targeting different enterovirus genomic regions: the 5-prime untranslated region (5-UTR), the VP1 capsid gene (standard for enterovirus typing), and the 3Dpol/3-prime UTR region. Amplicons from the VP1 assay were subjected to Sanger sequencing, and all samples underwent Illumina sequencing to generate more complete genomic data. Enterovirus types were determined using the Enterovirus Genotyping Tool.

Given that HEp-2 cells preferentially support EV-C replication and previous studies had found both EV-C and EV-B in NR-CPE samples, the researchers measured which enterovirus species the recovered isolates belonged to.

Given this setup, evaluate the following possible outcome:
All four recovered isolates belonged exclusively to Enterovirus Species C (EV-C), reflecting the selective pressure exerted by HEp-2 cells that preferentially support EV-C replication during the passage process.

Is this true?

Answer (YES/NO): NO